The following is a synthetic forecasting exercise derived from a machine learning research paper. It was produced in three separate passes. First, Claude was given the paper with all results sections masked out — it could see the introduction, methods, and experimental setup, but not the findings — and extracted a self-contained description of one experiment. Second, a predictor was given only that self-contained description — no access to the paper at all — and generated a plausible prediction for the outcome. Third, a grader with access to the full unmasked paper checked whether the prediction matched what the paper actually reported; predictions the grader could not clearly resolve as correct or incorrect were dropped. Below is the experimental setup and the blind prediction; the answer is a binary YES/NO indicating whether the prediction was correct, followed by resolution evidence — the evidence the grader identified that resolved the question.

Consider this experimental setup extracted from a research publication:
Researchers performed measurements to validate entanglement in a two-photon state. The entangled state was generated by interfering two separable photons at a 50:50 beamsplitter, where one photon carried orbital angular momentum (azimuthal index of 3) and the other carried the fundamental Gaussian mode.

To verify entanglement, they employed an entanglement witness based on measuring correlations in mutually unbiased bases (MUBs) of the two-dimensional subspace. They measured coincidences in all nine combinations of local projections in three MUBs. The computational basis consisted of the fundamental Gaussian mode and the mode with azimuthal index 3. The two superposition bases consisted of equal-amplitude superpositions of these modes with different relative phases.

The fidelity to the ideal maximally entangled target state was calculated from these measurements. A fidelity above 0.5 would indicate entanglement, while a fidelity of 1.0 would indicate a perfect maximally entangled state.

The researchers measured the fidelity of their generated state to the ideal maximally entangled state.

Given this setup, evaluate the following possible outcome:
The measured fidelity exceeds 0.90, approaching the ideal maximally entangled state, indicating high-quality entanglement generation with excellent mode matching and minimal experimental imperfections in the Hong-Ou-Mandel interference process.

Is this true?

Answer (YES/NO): YES